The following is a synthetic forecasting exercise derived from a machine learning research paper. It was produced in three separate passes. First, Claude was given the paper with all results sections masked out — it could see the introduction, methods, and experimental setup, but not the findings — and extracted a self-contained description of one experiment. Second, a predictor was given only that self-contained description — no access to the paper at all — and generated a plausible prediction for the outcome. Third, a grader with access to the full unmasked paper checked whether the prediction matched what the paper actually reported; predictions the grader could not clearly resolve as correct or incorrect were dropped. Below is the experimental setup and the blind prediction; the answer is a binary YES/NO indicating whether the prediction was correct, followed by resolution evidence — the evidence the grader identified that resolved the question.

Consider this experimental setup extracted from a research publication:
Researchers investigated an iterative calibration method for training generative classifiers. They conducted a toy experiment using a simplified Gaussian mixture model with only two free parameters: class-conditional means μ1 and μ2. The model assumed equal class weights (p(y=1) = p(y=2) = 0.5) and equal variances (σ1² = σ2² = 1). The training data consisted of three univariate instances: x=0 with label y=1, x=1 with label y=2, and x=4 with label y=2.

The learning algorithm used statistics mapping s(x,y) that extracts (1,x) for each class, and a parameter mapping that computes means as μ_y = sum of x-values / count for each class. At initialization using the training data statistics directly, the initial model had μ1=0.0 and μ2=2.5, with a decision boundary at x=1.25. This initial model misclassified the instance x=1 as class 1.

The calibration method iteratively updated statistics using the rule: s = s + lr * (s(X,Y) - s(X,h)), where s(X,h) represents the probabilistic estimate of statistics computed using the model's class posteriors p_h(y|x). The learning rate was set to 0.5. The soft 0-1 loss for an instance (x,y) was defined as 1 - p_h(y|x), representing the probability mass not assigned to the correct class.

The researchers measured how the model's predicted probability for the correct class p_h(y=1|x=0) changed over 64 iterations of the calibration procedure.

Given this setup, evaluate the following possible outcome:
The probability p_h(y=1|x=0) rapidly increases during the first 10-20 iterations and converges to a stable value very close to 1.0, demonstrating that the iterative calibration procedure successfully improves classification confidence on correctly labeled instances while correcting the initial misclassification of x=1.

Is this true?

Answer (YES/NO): NO